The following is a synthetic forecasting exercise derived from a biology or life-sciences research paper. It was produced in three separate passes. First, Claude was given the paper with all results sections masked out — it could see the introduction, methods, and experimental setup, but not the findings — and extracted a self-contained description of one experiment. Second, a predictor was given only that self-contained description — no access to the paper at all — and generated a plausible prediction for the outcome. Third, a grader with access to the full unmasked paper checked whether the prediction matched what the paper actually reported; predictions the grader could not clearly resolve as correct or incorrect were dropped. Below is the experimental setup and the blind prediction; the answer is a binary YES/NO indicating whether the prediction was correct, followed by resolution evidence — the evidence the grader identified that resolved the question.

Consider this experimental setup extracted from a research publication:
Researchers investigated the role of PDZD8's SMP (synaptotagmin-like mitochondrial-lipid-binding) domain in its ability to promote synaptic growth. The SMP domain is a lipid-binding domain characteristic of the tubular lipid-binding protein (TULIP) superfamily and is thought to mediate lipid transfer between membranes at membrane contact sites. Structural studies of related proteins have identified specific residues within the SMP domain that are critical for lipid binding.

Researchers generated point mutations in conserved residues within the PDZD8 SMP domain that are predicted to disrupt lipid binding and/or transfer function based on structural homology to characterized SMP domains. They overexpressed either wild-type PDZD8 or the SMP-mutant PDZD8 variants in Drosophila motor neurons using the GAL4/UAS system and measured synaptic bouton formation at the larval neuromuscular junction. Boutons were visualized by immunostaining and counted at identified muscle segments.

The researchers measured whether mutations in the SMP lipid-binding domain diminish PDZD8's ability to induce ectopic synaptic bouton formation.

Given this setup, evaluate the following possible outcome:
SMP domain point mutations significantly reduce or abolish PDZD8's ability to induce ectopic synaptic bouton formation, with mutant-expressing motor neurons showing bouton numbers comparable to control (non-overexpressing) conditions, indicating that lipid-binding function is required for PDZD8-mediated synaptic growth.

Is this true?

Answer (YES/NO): NO